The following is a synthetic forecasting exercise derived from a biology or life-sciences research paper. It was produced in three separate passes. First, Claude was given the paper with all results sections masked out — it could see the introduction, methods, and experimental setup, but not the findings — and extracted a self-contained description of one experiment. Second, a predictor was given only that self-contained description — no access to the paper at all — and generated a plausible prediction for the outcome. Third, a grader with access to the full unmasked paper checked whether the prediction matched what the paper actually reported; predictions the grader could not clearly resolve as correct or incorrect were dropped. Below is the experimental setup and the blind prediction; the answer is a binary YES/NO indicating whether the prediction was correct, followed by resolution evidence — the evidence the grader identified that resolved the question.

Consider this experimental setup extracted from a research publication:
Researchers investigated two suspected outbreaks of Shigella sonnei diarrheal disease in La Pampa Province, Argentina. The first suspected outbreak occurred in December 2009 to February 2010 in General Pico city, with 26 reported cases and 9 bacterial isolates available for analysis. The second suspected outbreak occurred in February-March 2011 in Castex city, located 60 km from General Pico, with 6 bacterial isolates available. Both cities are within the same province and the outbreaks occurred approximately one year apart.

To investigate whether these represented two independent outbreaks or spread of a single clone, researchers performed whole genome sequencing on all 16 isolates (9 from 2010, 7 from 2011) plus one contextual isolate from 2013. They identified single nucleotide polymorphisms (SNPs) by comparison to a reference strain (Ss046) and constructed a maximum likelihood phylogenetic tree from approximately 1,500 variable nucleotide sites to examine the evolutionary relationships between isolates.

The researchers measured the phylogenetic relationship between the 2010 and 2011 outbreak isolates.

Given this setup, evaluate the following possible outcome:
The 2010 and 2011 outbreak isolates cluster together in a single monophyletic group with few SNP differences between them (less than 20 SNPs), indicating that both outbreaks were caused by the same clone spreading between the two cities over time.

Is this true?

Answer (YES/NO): NO